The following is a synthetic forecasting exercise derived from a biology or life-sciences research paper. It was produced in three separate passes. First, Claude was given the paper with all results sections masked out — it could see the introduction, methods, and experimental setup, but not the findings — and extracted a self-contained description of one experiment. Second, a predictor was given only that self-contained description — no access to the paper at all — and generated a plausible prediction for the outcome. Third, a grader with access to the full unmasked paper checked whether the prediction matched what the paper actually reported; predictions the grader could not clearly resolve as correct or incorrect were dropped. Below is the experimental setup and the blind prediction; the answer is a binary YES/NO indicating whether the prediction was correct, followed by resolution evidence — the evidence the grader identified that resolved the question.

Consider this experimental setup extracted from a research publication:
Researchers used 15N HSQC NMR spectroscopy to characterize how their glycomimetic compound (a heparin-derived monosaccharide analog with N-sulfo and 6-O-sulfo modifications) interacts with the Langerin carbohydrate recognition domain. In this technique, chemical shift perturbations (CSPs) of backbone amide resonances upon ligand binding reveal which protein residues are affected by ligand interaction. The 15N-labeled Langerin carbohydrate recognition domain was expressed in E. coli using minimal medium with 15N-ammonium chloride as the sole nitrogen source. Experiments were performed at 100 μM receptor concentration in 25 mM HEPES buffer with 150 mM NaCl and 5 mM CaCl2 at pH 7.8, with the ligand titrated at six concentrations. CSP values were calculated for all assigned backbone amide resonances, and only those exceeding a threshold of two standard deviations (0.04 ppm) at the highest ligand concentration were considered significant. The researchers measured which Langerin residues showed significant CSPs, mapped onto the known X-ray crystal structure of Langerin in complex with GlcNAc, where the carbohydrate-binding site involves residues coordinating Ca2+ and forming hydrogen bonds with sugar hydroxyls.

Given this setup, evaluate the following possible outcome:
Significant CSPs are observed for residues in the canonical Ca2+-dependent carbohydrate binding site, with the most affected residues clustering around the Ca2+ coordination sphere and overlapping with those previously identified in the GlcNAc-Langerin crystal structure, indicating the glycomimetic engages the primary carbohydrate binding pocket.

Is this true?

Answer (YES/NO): YES